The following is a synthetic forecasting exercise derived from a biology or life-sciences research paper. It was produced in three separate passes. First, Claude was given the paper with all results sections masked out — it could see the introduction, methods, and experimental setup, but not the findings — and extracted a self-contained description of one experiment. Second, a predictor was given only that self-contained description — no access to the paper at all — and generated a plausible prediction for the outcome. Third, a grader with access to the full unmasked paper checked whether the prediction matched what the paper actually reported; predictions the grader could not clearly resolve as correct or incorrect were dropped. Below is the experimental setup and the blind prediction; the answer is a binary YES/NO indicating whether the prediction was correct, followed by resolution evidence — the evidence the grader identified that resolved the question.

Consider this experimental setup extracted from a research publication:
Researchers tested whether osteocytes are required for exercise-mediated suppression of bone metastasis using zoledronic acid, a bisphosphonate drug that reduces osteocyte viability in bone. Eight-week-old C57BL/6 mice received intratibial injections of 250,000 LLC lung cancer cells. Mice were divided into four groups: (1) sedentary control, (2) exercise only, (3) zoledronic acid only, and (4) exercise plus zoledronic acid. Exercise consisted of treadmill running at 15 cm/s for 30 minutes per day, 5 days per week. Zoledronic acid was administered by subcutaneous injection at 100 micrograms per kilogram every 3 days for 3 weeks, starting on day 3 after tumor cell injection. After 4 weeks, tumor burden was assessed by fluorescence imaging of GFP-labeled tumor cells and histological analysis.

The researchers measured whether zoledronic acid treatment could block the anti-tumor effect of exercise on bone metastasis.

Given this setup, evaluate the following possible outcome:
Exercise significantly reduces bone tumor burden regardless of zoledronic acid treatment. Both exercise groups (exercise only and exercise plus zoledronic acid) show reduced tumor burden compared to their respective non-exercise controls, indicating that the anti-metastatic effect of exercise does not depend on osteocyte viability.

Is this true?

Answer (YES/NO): YES